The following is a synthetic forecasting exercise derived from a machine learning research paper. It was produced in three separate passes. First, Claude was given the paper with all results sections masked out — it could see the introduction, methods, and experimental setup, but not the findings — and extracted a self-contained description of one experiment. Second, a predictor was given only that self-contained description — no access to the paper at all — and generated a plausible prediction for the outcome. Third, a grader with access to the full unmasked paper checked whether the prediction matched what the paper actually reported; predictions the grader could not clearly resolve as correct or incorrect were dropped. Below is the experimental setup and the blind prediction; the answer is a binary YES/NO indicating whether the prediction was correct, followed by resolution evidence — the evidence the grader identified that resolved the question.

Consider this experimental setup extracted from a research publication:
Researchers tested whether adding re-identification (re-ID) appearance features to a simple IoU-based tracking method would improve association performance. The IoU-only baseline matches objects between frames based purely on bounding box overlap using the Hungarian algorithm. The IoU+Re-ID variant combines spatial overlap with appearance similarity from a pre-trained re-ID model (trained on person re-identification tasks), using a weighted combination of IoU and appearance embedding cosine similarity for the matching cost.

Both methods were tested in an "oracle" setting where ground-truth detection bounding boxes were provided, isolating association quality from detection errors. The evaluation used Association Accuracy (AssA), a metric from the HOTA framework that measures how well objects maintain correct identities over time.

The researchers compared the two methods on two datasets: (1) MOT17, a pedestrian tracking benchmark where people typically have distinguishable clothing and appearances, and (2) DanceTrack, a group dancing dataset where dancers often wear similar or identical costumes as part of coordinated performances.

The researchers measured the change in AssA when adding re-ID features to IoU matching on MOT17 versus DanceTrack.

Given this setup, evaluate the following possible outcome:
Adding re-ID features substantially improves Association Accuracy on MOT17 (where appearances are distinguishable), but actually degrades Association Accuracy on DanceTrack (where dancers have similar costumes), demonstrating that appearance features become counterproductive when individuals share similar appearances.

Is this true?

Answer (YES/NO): NO